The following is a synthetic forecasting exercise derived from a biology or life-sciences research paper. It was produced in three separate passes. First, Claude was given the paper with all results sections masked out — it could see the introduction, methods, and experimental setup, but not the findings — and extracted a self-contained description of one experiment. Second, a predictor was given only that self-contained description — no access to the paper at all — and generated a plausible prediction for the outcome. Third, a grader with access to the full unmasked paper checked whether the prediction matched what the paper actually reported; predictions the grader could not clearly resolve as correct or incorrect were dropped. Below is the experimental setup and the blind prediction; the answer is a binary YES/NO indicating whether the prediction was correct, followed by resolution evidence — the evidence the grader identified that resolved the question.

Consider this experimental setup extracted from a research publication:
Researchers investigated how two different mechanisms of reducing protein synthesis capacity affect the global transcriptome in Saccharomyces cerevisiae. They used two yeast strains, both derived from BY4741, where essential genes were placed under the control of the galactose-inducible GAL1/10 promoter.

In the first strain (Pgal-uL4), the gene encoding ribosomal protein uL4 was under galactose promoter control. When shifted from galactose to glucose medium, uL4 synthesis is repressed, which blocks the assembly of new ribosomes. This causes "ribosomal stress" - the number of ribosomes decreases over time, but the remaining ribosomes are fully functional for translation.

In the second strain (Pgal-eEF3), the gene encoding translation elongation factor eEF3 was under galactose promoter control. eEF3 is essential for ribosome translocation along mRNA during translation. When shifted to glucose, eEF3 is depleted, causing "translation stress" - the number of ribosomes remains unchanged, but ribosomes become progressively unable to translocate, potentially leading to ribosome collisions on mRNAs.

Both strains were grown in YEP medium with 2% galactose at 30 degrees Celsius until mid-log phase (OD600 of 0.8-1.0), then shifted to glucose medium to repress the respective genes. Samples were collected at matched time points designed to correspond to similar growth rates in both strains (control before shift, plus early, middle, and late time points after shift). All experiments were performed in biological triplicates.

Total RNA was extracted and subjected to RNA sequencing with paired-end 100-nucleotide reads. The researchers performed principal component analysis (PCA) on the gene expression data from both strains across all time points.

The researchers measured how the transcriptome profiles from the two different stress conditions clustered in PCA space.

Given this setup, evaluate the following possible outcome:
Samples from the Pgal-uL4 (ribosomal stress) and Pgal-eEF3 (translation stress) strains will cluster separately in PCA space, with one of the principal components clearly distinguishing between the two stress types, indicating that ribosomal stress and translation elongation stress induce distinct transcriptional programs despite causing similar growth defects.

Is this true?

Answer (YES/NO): YES